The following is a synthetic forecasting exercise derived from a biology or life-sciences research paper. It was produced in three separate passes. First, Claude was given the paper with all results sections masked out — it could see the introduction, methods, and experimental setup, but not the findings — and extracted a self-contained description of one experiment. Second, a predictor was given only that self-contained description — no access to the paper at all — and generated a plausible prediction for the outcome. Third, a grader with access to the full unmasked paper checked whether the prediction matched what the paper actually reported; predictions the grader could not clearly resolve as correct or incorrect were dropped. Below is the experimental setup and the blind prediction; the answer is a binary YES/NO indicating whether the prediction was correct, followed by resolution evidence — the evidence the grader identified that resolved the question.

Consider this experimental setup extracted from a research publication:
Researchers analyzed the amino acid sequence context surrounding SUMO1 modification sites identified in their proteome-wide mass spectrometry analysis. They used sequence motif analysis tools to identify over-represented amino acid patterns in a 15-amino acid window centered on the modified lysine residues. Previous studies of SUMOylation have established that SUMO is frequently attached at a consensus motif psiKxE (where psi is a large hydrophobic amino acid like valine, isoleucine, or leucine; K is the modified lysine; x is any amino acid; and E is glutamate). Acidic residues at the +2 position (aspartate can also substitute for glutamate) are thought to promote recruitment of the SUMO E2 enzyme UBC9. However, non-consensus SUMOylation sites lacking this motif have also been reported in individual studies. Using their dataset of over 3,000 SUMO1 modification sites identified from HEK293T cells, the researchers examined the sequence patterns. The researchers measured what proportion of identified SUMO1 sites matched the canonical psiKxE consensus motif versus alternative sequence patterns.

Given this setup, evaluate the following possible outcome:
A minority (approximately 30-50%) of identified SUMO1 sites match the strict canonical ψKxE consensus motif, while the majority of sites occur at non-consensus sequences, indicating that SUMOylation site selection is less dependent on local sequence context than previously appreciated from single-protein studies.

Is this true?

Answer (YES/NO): NO